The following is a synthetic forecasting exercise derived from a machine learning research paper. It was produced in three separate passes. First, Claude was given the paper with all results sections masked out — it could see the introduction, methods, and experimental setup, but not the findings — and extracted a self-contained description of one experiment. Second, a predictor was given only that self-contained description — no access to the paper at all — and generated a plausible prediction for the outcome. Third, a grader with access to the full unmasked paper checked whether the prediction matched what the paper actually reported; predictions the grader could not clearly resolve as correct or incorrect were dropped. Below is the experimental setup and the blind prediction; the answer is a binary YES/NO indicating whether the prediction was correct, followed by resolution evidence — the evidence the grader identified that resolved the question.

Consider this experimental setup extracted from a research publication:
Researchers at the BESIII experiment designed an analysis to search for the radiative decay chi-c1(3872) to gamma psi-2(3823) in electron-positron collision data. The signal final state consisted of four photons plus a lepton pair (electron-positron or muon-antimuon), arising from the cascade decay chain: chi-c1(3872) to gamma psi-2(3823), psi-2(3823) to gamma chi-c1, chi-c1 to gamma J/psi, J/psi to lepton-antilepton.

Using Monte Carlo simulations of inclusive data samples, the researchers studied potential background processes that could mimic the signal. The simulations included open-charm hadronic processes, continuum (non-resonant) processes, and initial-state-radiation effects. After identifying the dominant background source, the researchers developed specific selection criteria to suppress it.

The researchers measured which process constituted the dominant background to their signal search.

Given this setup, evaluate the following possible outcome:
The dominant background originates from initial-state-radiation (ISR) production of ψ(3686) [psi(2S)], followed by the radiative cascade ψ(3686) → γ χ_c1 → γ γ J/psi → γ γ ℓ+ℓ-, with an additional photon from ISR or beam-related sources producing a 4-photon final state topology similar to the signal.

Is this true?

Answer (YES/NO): NO